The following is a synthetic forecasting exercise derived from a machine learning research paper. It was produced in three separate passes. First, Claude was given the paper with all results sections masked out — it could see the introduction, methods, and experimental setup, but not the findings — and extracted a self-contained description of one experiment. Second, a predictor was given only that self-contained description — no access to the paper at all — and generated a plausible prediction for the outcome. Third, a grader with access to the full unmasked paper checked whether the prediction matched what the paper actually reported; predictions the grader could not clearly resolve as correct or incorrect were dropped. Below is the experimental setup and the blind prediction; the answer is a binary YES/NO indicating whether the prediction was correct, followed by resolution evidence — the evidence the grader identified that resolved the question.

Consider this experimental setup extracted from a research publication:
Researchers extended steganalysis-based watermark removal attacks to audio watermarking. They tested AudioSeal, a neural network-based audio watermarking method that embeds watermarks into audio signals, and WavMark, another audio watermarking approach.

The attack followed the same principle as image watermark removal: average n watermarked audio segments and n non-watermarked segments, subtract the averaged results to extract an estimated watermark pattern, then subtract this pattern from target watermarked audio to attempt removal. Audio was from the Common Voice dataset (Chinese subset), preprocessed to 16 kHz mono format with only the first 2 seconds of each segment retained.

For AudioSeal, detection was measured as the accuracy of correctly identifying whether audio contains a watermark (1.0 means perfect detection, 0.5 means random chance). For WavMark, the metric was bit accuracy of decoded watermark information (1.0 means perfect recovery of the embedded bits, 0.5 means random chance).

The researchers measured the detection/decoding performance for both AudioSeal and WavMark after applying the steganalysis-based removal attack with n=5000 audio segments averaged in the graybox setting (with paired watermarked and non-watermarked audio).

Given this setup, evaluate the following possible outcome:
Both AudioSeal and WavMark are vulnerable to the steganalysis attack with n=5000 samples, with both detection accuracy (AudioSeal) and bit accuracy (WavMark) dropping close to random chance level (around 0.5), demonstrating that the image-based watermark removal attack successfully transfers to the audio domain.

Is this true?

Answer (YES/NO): NO